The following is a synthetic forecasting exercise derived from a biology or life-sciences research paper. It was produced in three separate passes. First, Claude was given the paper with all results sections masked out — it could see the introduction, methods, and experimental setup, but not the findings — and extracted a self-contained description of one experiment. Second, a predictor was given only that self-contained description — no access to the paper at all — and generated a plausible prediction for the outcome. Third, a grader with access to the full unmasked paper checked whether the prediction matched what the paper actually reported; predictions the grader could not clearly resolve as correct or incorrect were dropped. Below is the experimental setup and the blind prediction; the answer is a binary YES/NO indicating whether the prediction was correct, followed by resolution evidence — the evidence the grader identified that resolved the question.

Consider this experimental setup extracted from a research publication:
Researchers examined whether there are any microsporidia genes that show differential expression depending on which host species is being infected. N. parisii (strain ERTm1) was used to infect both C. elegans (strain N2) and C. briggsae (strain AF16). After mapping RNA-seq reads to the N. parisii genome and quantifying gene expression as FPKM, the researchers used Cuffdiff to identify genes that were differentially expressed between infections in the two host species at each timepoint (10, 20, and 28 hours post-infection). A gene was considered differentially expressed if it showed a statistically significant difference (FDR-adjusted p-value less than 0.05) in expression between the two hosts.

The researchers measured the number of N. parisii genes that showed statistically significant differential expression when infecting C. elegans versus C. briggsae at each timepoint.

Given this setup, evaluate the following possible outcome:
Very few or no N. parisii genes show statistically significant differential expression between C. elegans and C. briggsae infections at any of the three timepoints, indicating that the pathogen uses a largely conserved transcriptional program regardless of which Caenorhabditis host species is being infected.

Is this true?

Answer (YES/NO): YES